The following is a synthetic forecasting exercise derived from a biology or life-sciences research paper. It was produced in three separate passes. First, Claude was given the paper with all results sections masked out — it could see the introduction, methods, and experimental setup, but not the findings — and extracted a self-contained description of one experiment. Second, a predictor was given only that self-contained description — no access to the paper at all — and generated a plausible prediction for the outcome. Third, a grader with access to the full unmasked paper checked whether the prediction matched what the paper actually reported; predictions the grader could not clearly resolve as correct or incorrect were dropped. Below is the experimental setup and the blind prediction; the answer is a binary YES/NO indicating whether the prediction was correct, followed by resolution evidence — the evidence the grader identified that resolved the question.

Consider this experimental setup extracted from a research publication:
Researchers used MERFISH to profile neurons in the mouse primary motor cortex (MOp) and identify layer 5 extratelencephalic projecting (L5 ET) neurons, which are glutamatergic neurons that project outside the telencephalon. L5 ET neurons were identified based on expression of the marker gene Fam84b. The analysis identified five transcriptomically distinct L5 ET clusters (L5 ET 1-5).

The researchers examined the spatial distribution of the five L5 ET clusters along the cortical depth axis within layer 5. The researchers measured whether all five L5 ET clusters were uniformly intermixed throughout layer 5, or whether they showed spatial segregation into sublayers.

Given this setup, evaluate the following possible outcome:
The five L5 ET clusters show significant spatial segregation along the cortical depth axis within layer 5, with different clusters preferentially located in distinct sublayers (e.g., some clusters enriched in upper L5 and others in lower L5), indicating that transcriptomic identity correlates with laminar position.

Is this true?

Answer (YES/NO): YES